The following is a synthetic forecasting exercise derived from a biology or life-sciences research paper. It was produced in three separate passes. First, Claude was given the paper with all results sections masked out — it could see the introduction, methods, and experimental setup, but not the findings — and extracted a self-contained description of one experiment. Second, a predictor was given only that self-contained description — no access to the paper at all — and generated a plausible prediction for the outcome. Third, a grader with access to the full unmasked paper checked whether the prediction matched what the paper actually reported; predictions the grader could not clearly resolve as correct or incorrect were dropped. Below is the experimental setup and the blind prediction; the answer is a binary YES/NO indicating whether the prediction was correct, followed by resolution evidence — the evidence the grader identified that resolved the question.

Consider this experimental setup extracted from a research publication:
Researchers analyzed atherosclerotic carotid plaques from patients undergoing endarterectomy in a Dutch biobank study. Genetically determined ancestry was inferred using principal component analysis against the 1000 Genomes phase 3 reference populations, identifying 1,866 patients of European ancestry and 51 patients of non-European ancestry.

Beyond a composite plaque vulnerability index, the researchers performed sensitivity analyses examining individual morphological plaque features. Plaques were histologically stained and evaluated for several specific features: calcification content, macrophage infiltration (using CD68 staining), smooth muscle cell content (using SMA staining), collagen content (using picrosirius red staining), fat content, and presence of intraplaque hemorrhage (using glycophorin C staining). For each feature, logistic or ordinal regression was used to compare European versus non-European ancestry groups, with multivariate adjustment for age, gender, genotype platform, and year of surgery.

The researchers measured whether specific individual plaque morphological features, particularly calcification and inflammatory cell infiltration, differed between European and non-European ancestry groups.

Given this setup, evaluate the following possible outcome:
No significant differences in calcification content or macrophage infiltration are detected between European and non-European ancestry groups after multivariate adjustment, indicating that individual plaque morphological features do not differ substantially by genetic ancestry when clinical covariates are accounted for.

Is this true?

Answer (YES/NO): NO